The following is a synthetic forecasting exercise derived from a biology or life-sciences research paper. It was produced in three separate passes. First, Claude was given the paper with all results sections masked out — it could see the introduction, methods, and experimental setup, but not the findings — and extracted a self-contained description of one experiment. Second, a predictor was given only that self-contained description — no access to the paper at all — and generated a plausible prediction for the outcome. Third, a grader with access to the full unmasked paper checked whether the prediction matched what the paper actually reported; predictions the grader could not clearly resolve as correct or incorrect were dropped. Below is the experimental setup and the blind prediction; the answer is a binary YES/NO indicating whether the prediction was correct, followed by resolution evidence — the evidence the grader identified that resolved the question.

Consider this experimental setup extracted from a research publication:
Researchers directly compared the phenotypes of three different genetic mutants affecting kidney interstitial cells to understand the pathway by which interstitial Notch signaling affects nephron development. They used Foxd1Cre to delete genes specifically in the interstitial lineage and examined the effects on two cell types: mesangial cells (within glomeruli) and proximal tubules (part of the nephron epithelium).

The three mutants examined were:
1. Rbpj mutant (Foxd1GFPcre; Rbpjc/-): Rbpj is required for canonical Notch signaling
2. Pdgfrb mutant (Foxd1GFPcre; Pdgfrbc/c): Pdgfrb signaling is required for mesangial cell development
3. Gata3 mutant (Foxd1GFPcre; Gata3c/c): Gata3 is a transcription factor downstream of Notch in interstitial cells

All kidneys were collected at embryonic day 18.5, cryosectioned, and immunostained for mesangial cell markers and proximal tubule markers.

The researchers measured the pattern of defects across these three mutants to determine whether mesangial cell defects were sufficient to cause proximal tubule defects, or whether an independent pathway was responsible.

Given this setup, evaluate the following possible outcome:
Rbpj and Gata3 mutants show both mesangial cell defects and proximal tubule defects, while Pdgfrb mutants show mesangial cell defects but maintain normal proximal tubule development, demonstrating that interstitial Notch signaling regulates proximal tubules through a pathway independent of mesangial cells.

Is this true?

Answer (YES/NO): YES